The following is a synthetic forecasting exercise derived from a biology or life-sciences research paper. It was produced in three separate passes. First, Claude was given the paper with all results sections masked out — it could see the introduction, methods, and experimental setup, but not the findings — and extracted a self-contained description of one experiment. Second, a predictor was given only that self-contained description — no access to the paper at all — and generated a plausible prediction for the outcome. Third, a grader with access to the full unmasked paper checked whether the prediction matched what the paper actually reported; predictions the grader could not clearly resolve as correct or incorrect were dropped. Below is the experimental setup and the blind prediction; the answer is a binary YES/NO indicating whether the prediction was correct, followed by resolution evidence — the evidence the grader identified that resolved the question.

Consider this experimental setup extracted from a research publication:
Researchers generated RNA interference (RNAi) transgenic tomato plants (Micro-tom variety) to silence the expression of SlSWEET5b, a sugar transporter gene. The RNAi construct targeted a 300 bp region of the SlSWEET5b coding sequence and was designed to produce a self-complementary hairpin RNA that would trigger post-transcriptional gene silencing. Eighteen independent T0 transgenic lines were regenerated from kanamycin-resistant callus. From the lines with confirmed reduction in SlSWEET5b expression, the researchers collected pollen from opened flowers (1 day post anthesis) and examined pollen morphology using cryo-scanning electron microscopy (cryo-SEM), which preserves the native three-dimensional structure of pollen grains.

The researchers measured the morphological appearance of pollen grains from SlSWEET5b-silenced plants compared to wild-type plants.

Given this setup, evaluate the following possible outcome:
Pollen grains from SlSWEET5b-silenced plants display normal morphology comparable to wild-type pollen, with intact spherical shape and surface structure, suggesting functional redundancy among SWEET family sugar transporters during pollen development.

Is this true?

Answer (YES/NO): NO